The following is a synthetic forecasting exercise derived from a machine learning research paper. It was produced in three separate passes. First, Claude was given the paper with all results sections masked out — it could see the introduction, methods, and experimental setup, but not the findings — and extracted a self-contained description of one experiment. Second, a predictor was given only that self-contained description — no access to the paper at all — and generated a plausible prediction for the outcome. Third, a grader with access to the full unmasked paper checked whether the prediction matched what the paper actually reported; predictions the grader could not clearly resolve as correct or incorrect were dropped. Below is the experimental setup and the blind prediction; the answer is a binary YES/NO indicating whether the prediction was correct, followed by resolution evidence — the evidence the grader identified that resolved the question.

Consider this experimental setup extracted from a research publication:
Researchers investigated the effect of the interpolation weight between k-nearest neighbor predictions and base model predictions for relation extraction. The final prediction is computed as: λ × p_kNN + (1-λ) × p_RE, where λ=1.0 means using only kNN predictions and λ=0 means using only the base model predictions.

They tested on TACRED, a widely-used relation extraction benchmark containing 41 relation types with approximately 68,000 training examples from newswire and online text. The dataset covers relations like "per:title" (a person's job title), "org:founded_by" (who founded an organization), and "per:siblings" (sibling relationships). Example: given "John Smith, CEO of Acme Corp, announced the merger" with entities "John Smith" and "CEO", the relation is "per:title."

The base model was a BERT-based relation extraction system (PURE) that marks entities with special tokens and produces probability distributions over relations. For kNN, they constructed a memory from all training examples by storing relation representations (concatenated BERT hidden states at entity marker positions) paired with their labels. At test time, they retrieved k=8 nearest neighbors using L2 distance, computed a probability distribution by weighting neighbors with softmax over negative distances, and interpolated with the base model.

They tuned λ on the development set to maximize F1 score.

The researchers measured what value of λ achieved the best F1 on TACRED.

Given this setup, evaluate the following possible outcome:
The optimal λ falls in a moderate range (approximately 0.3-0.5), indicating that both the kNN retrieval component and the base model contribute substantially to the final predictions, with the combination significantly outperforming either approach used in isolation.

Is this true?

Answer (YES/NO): YES